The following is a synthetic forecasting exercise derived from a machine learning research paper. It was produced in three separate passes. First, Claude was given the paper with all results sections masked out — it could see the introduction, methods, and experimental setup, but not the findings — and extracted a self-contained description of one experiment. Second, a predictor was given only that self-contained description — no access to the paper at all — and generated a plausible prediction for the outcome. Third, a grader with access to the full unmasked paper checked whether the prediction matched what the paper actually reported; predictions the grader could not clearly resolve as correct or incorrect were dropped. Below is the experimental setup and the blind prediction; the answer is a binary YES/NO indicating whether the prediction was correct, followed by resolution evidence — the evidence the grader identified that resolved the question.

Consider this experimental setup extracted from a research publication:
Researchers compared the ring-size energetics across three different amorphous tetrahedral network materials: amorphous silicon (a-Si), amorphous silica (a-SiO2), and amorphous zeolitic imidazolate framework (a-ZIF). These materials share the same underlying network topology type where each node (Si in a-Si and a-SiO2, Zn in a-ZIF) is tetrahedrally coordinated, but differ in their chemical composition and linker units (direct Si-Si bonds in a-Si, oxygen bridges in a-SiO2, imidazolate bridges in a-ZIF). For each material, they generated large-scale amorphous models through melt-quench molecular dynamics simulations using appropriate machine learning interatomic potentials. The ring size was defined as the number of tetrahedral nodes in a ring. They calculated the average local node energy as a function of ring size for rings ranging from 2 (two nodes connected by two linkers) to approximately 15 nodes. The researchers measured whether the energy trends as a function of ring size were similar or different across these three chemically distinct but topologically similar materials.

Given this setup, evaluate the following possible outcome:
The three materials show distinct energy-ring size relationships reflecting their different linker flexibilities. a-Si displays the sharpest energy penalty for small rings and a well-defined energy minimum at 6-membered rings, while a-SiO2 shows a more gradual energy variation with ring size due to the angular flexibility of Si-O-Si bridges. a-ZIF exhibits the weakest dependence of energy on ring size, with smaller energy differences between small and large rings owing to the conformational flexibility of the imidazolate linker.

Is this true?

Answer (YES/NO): NO